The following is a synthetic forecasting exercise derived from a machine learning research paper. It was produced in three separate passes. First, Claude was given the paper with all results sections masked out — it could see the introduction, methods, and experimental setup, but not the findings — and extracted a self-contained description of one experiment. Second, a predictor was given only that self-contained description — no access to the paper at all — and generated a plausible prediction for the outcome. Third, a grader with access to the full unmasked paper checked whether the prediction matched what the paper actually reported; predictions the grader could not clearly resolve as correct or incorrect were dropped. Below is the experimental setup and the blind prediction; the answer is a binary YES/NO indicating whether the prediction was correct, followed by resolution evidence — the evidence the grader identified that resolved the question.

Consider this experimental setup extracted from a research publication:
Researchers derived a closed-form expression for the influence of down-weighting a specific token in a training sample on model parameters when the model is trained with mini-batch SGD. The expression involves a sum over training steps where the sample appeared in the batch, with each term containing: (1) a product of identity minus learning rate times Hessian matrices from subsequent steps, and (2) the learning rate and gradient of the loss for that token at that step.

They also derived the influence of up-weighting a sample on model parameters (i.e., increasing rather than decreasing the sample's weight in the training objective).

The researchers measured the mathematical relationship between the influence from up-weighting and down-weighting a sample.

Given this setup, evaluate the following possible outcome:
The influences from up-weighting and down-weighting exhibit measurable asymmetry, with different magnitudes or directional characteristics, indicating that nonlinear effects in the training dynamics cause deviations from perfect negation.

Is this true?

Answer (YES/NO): NO